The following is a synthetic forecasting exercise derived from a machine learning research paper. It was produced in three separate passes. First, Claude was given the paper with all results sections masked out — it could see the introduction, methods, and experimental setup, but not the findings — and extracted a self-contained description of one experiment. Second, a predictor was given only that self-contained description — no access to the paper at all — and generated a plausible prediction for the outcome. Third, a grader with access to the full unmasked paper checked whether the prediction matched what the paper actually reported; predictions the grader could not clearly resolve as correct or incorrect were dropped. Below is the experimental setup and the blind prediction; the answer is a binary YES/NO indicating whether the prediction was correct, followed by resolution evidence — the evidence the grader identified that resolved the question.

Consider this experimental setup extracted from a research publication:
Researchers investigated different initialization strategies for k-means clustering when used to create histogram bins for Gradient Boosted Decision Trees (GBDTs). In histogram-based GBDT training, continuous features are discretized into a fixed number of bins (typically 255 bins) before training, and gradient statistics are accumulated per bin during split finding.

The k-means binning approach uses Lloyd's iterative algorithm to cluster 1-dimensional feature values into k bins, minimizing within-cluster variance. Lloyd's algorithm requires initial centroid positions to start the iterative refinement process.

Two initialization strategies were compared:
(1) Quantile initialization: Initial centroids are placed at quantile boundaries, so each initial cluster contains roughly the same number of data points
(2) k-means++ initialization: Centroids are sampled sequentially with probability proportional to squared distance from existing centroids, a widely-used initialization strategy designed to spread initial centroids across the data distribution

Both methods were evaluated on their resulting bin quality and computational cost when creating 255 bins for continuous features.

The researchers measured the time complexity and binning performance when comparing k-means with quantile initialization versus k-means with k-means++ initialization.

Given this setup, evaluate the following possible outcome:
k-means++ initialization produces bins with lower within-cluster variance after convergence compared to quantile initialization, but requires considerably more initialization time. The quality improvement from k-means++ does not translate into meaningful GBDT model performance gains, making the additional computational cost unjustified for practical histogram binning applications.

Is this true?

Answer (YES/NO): NO